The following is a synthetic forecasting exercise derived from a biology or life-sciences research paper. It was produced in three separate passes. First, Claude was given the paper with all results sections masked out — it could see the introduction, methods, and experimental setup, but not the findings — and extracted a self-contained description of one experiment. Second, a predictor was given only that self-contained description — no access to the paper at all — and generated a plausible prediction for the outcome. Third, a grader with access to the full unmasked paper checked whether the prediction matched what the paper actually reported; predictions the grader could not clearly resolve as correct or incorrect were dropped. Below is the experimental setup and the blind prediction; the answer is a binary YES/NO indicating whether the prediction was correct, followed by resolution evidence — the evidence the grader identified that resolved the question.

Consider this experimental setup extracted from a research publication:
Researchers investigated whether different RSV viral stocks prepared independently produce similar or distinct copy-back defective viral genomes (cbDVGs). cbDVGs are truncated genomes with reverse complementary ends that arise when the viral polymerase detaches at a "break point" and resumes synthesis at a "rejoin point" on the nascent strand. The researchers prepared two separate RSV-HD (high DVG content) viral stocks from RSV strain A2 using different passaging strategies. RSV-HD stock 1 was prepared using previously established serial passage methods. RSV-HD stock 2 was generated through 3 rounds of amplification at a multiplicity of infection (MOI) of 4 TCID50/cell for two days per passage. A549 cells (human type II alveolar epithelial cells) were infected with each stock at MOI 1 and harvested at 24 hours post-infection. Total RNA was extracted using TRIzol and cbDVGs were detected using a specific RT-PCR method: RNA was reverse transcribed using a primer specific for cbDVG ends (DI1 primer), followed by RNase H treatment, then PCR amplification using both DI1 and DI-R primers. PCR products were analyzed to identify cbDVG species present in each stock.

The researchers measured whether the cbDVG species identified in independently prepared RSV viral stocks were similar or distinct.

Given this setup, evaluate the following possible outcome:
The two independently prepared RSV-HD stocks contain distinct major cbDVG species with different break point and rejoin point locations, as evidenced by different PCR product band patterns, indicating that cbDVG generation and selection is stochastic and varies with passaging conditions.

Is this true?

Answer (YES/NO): NO